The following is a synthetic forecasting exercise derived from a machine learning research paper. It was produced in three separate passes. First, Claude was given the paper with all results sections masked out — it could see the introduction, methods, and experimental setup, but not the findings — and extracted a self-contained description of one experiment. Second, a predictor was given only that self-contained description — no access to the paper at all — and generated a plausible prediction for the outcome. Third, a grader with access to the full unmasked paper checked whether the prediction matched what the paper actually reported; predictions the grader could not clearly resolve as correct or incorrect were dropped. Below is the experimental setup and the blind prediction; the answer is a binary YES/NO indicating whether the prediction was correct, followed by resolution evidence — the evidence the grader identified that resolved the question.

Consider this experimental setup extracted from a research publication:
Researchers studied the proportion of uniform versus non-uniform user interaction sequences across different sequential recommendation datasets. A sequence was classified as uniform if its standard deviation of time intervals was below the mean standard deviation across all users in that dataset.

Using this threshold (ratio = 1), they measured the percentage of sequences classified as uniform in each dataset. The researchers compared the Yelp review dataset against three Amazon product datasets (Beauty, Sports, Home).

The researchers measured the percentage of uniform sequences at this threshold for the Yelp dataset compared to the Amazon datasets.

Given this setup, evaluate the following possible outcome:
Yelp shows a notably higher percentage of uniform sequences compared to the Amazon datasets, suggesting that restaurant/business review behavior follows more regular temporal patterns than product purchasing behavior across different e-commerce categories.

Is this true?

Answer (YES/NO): NO